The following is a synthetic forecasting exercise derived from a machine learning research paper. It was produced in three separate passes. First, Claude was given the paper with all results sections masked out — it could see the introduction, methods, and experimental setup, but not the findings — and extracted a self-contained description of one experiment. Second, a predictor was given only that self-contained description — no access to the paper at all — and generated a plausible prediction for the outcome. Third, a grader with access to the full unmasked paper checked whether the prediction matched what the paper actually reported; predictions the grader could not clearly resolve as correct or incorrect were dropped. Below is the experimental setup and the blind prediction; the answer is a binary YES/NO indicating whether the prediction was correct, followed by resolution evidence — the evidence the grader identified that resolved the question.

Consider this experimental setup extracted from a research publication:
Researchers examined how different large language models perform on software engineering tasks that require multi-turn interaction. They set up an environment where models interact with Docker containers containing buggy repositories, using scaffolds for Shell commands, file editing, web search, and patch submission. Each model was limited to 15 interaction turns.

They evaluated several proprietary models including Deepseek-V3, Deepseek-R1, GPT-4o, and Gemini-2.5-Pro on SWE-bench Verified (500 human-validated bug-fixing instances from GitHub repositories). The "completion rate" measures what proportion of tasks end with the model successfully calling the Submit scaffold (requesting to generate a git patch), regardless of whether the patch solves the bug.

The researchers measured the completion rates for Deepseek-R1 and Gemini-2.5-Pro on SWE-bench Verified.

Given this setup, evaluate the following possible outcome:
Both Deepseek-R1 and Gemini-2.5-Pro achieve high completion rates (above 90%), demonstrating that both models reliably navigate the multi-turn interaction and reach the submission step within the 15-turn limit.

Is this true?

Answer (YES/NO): NO